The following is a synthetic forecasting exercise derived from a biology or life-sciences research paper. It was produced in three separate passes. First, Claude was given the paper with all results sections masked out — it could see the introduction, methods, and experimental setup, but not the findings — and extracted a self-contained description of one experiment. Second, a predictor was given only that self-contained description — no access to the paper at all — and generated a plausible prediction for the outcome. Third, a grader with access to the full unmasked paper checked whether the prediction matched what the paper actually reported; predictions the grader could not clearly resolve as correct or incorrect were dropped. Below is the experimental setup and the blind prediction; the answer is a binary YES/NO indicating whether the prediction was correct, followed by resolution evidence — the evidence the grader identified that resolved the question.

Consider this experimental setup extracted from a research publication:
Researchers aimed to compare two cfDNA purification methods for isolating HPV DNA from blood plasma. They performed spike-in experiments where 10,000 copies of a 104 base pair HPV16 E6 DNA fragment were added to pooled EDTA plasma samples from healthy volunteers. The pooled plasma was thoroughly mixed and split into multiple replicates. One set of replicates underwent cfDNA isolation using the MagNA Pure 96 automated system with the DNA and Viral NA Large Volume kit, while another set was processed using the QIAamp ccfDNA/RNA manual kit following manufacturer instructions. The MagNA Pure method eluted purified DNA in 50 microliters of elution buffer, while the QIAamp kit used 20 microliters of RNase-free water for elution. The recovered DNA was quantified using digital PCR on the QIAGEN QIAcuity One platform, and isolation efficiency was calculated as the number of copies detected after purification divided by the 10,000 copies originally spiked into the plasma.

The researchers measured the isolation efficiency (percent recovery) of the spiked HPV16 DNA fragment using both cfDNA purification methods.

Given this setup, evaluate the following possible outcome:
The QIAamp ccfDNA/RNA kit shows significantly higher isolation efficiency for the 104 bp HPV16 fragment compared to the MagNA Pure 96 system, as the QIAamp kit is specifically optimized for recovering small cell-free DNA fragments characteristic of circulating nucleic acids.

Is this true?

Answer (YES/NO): NO